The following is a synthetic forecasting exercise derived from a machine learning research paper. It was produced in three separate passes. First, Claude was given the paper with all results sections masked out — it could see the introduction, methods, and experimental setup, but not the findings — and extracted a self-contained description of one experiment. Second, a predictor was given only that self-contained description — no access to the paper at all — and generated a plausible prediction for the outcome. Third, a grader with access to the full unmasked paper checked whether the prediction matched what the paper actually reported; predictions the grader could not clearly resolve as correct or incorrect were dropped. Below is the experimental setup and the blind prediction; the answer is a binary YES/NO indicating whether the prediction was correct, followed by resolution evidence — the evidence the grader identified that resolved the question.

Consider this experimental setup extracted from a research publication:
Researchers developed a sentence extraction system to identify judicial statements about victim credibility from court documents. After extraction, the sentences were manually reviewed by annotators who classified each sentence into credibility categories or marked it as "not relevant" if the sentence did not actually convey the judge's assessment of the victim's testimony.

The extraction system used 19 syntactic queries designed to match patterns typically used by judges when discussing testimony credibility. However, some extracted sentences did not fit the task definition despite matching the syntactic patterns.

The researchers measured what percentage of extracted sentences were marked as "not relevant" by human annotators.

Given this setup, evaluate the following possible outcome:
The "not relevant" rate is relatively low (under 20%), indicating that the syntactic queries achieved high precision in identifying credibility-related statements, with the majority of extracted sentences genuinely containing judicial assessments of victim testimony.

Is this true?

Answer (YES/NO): NO